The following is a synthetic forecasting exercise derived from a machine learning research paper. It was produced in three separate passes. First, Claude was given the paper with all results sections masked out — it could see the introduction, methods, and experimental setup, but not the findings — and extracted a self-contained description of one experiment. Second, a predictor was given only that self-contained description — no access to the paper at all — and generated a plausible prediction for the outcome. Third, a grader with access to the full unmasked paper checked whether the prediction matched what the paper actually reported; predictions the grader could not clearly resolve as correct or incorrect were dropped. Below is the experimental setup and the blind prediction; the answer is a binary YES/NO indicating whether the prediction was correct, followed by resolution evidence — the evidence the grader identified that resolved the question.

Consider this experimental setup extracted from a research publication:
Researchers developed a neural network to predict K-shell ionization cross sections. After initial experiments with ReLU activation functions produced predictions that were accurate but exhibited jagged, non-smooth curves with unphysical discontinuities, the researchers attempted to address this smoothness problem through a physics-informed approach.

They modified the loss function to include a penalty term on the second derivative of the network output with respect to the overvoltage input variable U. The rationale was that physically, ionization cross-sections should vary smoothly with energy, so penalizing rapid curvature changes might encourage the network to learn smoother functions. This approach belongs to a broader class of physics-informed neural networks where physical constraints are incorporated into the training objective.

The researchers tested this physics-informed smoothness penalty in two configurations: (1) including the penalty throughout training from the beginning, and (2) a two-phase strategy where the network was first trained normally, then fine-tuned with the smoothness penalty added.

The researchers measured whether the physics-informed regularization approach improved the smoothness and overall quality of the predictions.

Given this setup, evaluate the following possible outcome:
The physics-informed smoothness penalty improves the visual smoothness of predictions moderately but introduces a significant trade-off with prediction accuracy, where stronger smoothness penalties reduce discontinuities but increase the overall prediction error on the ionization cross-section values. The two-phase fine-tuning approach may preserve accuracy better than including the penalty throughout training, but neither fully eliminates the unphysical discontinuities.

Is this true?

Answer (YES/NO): NO